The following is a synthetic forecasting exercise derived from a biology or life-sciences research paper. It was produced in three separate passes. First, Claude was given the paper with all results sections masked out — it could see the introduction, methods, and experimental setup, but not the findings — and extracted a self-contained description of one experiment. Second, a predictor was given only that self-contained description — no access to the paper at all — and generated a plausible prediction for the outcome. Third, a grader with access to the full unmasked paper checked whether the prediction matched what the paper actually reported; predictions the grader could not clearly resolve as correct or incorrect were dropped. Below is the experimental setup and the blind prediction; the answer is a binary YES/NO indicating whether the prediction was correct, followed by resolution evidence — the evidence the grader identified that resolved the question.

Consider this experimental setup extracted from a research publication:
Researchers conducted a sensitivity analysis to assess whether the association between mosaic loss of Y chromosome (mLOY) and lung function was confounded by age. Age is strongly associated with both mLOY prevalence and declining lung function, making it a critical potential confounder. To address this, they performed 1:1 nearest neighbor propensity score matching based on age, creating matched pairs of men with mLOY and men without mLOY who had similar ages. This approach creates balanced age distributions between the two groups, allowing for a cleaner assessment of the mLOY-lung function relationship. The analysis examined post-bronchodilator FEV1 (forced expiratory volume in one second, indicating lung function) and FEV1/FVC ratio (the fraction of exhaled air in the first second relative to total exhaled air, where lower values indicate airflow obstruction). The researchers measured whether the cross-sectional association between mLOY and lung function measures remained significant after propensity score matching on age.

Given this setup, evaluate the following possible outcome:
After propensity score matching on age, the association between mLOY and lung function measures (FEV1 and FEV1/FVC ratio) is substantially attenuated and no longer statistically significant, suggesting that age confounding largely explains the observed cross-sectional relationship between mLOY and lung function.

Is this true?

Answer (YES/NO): NO